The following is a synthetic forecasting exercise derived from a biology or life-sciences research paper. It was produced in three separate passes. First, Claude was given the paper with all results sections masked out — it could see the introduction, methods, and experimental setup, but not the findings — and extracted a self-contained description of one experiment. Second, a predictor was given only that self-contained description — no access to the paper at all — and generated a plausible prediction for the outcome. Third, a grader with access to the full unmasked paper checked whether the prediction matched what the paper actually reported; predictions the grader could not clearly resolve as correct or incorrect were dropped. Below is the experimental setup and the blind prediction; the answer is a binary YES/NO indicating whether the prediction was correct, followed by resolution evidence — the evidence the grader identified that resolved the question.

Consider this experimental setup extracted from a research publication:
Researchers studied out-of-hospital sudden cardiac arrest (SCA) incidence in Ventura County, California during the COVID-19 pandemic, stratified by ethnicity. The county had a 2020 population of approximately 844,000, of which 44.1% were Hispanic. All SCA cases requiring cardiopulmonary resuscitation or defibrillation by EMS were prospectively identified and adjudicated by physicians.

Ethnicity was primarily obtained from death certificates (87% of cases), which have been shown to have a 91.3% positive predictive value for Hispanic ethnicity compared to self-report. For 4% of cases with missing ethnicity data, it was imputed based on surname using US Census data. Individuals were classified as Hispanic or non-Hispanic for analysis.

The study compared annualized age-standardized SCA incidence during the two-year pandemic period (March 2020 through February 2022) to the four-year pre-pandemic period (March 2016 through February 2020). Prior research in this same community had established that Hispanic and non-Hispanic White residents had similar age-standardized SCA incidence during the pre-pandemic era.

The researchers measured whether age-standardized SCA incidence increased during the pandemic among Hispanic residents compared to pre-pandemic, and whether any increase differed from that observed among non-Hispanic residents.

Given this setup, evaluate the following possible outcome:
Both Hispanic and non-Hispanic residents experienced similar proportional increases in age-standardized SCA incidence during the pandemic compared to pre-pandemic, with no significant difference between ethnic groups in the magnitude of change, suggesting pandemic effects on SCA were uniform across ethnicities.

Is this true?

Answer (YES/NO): NO